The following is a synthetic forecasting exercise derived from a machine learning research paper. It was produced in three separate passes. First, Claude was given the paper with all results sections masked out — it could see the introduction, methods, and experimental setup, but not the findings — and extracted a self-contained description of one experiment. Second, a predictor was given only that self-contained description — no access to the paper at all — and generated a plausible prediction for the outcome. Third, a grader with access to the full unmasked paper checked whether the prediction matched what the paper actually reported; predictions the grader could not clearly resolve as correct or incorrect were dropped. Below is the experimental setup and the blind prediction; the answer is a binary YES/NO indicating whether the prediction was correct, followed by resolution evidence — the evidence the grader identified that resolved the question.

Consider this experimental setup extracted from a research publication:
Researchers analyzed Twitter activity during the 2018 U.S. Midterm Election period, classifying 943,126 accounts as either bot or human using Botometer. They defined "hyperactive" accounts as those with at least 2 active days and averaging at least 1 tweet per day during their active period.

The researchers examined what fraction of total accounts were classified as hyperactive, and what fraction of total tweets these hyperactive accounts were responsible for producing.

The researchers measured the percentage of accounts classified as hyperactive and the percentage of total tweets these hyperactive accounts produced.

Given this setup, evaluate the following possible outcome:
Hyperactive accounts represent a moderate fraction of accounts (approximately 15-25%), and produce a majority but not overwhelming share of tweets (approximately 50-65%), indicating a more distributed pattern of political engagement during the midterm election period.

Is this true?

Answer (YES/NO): NO